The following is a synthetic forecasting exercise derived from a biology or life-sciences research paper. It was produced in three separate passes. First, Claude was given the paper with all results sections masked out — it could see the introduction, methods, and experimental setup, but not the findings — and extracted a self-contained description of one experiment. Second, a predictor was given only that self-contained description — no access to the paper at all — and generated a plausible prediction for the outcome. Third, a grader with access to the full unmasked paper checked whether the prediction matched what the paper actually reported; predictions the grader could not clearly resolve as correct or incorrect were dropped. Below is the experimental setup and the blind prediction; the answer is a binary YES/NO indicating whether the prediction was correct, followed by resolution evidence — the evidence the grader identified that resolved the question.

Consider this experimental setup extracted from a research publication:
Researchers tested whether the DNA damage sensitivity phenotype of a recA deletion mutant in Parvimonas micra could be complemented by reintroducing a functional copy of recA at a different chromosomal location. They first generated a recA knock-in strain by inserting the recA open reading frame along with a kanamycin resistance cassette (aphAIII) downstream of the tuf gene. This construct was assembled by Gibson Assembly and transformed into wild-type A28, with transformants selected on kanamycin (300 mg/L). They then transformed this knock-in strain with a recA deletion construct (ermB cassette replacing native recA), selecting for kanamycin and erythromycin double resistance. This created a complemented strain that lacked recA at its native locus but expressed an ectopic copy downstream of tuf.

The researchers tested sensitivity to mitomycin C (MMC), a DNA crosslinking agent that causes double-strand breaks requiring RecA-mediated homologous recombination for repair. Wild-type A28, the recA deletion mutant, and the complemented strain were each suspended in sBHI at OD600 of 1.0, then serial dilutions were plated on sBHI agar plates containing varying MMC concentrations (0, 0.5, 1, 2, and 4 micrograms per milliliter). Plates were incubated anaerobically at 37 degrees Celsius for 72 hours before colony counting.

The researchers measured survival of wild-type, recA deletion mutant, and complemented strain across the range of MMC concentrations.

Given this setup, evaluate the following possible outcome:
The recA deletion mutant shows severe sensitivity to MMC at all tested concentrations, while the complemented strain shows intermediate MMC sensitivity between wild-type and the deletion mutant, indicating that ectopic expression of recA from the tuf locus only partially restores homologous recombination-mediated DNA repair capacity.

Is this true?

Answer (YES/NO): NO